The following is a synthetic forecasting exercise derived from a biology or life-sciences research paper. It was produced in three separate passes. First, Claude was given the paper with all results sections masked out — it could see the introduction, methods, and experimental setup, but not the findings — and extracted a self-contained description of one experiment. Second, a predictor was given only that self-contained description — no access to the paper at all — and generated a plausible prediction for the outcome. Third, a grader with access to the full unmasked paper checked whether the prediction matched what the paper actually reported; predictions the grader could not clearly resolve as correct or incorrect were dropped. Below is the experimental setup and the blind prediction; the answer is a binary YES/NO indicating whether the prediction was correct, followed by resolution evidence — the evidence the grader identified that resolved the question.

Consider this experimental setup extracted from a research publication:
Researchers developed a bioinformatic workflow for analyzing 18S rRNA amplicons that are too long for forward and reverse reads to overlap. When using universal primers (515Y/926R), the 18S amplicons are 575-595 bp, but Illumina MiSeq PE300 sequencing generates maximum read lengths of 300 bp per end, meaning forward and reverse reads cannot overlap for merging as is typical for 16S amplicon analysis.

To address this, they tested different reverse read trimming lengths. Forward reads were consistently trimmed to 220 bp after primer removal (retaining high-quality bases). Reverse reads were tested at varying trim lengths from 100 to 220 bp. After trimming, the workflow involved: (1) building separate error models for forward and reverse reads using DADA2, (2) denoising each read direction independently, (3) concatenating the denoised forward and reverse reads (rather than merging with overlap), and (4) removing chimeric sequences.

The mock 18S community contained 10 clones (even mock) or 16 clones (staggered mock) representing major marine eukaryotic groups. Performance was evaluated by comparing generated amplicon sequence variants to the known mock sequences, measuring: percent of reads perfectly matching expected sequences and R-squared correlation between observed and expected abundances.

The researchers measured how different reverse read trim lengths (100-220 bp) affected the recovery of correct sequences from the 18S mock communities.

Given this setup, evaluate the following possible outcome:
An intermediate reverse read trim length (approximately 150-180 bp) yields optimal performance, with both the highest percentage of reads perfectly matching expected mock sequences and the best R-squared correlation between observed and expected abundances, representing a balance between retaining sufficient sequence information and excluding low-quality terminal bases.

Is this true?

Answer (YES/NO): NO